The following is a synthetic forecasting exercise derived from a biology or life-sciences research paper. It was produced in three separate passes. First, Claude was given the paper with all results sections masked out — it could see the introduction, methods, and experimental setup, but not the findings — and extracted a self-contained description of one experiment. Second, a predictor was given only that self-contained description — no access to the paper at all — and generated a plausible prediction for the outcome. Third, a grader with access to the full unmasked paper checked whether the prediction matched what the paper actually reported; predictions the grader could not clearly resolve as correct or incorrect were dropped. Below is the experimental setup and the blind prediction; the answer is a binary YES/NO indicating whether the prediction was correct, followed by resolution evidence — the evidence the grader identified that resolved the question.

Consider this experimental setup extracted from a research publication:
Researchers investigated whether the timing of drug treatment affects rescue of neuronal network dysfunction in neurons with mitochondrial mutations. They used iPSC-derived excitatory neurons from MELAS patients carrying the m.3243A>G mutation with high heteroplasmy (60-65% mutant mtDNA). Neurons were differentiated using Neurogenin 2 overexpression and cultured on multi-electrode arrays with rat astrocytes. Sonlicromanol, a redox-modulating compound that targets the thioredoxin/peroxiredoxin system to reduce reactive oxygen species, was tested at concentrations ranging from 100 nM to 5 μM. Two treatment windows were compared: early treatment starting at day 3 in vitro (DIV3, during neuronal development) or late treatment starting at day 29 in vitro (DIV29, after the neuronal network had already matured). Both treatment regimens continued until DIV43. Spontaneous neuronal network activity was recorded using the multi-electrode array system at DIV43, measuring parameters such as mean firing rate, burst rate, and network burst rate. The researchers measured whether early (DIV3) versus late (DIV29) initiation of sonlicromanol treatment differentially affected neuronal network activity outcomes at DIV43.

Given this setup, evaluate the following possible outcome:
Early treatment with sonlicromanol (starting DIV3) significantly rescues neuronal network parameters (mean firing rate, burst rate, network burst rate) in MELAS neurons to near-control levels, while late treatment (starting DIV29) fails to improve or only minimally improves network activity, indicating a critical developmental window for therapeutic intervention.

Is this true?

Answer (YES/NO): NO